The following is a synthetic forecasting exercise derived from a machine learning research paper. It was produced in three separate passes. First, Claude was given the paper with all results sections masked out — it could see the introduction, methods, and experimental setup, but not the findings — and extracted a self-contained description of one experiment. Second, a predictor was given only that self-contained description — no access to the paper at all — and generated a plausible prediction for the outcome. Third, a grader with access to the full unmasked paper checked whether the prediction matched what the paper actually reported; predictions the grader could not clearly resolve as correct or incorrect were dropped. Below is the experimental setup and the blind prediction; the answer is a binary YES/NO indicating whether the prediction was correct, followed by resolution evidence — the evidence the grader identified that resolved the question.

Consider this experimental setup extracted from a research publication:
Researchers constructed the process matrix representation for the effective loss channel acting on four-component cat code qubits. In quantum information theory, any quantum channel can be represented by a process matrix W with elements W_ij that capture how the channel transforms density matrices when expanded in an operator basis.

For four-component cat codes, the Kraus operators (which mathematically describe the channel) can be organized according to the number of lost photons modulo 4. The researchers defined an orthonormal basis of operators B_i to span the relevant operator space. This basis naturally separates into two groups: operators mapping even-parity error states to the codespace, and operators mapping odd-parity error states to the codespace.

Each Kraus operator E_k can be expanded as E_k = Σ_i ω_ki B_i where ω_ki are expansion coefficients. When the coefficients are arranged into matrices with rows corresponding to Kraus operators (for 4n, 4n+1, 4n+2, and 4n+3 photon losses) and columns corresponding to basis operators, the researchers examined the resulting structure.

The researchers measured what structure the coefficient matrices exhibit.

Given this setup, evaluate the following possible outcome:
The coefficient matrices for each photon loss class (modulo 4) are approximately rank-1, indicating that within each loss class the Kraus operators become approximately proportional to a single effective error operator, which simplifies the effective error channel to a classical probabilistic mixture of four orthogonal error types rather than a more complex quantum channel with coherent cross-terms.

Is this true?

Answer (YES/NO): NO